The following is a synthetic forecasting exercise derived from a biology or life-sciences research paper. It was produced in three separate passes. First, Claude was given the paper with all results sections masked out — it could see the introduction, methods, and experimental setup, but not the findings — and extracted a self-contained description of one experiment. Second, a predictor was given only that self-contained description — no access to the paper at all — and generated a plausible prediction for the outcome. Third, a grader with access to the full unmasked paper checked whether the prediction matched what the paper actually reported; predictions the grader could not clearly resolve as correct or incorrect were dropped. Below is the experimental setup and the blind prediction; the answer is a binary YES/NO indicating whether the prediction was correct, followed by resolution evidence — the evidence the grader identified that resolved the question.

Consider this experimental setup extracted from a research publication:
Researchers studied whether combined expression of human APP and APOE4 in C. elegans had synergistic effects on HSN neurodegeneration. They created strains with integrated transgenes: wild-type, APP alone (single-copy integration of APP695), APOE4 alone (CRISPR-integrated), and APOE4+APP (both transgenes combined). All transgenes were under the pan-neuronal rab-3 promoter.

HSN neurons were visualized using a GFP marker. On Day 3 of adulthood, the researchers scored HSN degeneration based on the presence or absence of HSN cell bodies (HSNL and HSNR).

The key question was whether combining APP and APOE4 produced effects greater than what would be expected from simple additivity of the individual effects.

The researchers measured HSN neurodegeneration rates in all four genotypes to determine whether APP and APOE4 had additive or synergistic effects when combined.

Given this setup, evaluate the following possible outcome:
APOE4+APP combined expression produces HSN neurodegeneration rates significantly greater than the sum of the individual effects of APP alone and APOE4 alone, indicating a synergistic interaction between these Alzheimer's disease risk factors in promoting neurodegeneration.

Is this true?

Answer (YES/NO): YES